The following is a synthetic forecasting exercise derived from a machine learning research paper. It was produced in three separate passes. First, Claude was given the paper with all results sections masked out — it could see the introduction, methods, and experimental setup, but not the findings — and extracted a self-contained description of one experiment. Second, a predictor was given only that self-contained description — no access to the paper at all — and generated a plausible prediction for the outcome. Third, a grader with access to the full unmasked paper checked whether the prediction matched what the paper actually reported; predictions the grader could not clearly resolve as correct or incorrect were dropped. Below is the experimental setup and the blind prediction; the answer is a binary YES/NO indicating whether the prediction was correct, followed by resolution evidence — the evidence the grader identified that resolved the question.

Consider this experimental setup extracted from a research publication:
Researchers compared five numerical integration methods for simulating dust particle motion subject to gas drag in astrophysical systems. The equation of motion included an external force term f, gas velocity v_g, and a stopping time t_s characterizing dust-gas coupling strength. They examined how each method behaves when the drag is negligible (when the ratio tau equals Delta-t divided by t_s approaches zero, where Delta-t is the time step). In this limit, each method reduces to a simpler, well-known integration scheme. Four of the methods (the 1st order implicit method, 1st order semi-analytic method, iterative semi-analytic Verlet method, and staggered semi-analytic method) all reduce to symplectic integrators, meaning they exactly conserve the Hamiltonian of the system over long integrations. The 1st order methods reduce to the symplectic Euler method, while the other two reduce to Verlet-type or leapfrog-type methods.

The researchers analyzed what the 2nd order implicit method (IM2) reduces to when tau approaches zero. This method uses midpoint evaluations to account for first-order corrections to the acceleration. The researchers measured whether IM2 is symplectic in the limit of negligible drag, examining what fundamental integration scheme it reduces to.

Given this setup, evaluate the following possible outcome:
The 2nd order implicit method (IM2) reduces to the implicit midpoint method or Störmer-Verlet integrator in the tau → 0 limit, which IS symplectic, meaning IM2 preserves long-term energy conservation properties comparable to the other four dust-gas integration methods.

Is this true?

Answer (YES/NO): NO